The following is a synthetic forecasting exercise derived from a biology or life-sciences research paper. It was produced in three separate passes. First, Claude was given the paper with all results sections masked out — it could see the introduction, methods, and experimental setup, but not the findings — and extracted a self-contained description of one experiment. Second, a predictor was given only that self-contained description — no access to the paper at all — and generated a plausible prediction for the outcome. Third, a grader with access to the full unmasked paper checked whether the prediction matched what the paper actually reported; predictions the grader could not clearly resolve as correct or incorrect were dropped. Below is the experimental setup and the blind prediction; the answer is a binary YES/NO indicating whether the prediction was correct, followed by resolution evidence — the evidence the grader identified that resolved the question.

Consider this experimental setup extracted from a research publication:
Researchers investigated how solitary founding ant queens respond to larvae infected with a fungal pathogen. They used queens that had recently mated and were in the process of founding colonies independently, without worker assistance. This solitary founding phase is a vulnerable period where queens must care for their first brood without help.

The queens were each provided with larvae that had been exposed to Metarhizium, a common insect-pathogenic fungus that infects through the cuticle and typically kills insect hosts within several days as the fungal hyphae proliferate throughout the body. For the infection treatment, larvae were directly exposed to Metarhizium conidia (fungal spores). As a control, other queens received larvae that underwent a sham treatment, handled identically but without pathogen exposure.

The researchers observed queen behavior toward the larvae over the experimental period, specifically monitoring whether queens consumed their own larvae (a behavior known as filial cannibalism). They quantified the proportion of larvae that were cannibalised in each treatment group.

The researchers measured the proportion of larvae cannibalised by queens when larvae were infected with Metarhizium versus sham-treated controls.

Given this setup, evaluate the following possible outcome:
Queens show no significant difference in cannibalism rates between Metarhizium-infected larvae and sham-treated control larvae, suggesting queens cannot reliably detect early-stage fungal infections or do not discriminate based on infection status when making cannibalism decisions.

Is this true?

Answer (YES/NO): NO